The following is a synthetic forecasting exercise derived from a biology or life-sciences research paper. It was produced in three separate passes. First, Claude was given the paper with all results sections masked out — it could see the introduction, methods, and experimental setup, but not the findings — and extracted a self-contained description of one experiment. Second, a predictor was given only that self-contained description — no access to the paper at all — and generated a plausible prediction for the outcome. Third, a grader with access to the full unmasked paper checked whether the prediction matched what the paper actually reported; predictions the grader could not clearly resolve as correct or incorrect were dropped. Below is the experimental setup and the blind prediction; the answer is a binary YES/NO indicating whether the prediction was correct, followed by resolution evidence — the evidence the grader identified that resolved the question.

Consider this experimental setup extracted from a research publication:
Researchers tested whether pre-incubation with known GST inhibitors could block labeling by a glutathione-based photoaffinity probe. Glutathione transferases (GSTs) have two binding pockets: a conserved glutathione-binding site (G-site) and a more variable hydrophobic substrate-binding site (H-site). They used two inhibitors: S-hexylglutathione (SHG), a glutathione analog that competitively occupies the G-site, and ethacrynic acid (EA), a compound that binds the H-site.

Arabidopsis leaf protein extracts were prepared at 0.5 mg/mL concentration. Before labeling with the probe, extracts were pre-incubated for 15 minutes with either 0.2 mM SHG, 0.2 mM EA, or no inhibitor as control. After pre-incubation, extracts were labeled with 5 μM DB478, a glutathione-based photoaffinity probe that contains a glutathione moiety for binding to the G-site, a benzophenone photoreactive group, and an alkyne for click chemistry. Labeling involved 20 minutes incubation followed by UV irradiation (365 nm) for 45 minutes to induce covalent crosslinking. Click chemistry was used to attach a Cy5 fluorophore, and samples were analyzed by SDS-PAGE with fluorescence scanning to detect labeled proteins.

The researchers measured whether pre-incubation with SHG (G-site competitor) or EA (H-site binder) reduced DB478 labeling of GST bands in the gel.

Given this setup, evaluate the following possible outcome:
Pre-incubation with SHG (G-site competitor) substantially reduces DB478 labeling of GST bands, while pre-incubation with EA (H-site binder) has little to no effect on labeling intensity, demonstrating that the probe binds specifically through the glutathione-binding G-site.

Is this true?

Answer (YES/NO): NO